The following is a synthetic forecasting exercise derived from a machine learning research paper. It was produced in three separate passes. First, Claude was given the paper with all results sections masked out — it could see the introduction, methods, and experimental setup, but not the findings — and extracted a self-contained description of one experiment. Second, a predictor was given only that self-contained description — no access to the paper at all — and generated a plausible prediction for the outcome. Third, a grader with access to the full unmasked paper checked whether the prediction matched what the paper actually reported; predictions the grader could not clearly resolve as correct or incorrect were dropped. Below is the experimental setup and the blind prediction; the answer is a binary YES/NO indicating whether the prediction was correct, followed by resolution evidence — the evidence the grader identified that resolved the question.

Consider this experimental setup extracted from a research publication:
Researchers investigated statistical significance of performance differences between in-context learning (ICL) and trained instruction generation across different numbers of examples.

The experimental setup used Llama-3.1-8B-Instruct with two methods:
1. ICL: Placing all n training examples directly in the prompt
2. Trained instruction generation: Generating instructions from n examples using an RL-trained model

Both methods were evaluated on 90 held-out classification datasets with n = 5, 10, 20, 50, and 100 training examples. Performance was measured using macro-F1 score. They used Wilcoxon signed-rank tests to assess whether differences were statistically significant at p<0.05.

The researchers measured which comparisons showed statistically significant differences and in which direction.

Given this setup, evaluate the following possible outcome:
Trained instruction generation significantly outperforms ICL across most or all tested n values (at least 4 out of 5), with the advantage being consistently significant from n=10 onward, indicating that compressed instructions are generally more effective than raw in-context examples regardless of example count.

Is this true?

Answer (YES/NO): NO